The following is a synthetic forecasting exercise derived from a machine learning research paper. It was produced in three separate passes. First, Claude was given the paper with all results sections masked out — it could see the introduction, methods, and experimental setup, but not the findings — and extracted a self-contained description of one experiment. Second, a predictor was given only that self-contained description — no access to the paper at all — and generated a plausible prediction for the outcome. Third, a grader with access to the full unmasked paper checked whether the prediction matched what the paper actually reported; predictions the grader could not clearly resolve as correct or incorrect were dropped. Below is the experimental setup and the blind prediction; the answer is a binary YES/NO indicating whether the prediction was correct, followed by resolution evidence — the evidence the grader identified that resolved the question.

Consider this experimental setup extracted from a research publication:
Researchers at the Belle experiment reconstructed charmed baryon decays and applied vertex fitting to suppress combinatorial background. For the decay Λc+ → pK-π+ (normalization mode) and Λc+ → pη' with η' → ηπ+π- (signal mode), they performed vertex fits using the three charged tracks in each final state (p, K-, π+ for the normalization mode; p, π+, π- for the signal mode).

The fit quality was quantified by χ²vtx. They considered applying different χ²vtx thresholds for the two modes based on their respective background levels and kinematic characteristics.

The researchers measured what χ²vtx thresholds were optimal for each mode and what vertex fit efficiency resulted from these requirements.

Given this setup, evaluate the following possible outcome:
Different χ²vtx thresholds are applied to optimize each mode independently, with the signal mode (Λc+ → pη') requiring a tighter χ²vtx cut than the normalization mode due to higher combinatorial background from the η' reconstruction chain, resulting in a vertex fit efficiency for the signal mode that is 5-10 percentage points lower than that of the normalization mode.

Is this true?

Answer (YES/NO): NO